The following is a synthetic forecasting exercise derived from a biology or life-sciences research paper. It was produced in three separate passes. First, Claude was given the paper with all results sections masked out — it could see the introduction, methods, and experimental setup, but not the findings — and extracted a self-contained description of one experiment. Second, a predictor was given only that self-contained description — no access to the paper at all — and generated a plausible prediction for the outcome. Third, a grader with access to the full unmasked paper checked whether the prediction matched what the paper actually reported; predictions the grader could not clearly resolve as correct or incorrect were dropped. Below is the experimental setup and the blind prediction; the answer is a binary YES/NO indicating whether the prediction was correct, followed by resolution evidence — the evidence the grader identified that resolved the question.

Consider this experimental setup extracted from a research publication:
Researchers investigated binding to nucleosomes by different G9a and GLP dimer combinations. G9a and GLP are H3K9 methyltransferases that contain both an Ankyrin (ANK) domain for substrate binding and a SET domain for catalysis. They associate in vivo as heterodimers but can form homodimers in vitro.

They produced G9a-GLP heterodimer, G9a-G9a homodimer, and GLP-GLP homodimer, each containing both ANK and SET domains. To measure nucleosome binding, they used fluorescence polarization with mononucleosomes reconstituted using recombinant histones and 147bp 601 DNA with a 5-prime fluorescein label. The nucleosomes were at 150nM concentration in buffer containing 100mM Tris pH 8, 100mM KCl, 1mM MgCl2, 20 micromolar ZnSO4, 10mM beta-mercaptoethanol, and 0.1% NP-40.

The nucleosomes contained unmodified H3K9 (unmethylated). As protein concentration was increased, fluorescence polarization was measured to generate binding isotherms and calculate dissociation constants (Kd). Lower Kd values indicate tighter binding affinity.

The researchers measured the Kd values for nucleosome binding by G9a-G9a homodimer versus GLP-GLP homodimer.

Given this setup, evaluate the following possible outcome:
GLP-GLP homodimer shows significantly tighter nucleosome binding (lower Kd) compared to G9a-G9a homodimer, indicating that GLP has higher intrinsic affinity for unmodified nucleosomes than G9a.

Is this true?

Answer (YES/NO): NO